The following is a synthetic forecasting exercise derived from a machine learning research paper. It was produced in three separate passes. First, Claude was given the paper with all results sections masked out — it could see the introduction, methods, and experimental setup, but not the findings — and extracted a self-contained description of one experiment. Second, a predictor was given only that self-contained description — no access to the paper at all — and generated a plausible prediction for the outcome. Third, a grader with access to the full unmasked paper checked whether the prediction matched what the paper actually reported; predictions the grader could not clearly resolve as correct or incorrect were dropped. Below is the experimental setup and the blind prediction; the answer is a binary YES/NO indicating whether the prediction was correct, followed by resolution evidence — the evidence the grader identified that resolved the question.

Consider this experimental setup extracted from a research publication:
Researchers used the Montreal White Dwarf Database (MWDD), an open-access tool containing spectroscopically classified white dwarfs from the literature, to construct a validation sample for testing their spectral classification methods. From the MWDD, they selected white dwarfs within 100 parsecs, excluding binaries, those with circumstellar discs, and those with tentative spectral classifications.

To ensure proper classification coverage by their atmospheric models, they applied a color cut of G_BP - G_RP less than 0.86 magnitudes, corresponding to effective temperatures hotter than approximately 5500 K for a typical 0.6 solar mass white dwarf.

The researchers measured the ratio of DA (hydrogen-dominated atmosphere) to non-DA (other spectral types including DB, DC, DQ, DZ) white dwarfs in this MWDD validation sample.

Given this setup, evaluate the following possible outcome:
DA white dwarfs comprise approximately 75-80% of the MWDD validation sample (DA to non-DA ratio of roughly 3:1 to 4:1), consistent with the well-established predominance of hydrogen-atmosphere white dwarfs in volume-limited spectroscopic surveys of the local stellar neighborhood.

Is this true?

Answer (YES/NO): NO